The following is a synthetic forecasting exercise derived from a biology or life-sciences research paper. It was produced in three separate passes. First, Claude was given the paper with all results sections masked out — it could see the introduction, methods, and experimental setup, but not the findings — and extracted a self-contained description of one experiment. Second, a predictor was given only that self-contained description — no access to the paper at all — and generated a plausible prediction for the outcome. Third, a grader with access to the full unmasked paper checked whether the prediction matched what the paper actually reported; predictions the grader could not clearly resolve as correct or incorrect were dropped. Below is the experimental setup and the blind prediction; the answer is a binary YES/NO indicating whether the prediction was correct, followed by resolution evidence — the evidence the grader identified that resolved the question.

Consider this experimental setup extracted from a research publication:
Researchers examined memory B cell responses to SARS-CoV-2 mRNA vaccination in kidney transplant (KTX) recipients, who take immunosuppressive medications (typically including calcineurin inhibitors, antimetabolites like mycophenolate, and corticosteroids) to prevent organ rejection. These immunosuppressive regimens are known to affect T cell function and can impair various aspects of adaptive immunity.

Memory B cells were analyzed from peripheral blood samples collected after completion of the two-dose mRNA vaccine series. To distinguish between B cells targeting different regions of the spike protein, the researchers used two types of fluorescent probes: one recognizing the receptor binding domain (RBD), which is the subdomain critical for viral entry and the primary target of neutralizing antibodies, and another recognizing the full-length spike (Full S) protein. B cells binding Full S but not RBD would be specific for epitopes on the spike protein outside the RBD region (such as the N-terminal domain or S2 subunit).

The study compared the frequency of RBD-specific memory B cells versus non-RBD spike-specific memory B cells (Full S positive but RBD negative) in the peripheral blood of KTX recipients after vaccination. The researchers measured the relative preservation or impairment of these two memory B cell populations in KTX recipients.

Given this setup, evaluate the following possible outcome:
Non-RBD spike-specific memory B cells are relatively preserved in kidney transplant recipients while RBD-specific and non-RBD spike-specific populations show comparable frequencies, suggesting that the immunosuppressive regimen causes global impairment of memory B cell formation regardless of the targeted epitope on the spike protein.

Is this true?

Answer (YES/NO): NO